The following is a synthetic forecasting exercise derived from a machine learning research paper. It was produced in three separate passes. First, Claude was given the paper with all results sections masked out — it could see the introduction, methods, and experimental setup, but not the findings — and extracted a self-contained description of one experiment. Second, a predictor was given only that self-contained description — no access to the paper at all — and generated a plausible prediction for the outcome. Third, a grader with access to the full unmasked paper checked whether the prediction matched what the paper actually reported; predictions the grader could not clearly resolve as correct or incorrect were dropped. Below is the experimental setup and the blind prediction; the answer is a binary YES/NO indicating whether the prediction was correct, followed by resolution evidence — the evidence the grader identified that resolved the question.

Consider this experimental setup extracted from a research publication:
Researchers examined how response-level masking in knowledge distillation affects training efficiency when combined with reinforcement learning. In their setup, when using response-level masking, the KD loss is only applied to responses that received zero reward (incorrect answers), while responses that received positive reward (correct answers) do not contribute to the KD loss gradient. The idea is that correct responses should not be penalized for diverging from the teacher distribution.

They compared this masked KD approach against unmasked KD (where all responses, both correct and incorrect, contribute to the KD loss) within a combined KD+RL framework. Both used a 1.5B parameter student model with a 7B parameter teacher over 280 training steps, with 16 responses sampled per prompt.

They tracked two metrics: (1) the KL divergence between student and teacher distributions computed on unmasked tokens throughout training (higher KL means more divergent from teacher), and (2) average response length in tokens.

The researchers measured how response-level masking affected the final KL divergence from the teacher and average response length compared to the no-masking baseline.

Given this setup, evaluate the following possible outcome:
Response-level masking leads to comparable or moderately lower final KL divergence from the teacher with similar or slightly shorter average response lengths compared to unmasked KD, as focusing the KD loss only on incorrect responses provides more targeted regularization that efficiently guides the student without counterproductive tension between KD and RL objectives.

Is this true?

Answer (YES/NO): NO